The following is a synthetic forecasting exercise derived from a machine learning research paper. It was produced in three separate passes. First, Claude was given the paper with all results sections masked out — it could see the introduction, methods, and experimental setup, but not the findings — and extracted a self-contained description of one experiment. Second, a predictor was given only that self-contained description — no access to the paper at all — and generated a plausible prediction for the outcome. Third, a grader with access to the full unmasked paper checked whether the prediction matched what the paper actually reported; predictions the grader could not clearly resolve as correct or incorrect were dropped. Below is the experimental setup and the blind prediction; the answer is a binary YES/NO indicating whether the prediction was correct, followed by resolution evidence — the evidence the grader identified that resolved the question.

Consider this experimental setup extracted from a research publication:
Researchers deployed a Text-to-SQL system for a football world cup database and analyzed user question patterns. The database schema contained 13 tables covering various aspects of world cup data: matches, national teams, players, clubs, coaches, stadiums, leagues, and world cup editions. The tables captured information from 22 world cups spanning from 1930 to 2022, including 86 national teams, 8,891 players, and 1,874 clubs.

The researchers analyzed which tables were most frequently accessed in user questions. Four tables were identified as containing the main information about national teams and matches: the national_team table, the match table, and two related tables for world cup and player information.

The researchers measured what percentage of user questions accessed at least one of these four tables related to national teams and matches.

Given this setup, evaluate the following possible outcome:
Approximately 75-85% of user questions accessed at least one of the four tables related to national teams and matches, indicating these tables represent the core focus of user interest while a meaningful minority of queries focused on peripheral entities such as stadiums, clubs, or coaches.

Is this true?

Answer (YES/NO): NO